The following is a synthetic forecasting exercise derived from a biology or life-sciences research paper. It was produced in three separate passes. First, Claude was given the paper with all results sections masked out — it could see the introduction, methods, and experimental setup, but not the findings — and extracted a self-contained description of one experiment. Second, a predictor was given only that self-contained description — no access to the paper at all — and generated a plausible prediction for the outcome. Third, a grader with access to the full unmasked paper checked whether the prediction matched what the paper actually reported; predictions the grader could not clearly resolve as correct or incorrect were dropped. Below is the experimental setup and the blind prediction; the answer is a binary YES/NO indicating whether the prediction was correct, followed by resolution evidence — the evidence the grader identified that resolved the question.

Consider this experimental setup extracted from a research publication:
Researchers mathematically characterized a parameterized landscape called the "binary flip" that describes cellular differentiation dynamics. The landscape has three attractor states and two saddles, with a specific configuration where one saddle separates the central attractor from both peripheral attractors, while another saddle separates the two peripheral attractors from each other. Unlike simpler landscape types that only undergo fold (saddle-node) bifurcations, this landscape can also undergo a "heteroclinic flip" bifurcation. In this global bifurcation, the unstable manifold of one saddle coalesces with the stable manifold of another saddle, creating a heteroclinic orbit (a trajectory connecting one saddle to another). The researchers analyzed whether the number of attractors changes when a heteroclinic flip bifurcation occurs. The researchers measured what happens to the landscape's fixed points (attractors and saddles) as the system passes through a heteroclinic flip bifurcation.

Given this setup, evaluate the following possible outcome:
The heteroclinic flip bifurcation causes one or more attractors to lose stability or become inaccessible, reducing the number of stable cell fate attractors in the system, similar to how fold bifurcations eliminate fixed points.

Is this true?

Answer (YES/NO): NO